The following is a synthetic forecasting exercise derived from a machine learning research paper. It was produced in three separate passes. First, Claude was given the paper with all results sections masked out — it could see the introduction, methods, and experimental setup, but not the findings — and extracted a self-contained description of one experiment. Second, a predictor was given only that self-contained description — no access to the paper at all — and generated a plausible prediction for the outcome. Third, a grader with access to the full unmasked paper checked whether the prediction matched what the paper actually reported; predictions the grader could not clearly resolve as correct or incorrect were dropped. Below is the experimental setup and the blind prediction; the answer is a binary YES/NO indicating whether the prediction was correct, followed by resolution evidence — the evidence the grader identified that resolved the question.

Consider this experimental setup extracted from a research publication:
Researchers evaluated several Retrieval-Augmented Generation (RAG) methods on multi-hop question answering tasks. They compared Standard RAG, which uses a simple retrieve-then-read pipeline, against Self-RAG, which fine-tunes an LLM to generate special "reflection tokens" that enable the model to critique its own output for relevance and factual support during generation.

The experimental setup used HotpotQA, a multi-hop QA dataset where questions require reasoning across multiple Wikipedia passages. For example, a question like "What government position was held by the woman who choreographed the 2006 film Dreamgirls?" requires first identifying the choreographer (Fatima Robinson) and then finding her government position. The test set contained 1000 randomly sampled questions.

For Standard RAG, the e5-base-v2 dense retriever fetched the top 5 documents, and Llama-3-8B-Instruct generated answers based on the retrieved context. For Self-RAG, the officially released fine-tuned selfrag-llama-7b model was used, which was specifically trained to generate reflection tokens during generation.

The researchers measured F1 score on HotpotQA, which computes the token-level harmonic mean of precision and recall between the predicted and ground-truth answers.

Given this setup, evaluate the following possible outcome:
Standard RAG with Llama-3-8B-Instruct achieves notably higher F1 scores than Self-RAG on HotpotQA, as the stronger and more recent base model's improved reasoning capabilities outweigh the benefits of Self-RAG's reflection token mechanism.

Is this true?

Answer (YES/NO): YES